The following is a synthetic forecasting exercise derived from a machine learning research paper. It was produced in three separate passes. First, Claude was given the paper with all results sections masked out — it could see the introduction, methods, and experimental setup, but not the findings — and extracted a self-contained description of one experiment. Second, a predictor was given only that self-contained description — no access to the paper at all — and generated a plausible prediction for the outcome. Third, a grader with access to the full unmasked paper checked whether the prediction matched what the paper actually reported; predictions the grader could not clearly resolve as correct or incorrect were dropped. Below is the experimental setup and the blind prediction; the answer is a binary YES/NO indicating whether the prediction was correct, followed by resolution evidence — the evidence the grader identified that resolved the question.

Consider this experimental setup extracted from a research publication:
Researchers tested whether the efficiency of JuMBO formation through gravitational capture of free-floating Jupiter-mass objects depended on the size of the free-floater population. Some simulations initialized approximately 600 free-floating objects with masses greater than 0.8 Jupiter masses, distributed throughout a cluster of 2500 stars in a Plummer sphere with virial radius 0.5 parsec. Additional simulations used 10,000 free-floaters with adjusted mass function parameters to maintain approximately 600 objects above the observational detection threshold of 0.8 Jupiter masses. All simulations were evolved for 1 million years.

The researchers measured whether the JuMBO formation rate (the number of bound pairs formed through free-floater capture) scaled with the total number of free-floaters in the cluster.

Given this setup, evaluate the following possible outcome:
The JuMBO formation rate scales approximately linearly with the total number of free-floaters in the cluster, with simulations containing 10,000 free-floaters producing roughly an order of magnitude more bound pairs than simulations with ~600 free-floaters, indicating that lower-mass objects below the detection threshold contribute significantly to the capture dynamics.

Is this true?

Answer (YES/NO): NO